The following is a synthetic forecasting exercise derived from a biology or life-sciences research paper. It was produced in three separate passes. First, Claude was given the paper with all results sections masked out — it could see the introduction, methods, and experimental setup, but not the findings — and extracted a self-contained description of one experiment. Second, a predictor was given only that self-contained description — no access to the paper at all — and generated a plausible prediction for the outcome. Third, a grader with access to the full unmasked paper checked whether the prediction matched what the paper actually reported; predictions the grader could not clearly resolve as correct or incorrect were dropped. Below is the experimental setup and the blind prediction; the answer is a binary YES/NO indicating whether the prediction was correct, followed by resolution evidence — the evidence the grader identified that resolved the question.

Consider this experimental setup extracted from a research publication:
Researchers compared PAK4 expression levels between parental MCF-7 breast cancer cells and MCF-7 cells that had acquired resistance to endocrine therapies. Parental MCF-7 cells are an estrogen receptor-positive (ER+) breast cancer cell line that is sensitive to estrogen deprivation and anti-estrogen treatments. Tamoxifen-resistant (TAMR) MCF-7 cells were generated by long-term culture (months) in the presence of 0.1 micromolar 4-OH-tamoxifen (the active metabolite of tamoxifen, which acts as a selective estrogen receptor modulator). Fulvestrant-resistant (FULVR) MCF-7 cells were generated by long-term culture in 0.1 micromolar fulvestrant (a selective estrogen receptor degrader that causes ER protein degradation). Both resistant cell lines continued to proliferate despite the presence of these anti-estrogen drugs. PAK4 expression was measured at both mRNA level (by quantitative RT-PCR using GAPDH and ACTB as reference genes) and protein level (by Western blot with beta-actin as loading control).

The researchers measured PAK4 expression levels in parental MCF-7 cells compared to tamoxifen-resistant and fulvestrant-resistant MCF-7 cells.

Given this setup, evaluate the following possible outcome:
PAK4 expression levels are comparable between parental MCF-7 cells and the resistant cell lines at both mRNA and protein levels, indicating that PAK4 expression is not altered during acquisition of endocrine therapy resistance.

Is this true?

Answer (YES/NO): NO